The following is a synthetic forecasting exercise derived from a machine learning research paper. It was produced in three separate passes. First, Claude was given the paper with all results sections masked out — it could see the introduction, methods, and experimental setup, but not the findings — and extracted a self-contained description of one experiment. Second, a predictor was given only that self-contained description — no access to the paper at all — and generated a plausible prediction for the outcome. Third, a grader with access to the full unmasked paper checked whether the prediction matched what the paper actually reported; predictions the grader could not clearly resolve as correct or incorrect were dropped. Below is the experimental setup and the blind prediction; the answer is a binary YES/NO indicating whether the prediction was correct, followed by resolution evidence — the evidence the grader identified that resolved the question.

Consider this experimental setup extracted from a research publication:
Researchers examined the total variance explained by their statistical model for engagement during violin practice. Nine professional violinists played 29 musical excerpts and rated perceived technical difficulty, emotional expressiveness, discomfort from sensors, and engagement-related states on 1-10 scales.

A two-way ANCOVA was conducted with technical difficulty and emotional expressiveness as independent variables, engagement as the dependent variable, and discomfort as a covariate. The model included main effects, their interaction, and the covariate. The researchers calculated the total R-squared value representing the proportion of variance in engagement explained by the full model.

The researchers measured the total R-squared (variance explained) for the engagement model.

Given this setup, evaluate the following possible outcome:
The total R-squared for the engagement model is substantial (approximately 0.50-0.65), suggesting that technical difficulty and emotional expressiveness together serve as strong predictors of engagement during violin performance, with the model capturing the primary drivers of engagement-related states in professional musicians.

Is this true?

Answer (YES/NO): YES